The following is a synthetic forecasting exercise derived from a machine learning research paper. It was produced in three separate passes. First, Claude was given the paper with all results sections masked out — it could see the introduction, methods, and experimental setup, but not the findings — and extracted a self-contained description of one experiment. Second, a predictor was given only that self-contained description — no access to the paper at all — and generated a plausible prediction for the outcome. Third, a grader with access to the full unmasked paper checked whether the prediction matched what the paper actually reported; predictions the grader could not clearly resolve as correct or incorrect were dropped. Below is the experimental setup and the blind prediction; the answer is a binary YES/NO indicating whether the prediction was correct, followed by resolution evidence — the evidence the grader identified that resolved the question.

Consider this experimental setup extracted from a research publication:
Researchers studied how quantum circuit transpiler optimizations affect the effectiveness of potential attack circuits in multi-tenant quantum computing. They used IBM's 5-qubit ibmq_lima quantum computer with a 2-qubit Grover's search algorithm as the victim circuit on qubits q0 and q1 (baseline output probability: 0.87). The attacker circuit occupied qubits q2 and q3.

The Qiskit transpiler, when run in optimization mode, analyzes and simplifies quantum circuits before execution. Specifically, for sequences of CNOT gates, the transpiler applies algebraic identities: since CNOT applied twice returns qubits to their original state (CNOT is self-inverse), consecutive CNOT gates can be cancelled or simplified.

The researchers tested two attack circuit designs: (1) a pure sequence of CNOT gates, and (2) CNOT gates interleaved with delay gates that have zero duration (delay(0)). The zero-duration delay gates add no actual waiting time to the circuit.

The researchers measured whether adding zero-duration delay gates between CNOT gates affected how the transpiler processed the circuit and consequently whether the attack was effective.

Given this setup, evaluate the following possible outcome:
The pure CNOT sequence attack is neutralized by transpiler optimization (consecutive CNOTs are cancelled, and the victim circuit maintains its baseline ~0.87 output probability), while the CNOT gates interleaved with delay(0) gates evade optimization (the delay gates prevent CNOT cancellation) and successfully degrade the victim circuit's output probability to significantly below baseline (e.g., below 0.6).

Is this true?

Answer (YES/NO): YES